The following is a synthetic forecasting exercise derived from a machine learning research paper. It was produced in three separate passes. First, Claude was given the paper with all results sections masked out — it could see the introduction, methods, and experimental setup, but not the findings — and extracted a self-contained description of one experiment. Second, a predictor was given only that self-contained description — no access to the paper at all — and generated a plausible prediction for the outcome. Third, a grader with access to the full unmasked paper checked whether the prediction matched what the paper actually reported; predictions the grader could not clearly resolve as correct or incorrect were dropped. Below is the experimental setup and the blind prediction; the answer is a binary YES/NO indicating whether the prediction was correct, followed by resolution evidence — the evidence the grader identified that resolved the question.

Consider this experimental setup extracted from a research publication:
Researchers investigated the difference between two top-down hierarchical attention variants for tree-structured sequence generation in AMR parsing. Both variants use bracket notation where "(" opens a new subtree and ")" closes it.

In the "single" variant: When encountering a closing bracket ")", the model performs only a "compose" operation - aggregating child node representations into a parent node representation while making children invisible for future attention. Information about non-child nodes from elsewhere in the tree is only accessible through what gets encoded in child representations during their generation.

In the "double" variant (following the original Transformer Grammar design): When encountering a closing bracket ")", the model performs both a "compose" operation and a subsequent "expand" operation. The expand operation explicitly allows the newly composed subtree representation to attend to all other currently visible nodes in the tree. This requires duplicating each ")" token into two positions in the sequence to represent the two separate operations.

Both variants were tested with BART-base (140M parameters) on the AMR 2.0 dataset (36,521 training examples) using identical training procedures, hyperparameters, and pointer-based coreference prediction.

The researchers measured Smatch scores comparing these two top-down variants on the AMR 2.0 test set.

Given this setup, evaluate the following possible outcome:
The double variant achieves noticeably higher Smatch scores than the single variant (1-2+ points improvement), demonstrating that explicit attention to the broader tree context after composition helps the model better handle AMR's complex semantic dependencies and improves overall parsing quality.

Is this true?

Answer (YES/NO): NO